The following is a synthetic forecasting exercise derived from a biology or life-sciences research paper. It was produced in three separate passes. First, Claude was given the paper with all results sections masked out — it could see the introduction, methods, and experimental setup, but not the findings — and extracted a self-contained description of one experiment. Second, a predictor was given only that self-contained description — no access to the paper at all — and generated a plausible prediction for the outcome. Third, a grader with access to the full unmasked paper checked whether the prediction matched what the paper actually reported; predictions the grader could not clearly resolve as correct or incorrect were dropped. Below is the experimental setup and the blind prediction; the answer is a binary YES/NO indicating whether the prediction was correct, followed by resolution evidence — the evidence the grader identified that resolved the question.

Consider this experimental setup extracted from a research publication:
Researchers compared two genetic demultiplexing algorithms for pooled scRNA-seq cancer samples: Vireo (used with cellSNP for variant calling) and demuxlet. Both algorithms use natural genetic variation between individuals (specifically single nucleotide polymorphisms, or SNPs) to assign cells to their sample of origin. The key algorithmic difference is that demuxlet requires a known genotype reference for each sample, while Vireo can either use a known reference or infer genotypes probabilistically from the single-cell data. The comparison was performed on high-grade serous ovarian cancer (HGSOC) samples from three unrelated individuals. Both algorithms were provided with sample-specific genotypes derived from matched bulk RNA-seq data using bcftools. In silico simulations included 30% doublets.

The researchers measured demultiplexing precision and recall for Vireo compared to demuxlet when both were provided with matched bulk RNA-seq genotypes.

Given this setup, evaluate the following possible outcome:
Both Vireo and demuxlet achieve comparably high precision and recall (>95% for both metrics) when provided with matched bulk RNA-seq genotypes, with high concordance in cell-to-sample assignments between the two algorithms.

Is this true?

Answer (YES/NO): NO